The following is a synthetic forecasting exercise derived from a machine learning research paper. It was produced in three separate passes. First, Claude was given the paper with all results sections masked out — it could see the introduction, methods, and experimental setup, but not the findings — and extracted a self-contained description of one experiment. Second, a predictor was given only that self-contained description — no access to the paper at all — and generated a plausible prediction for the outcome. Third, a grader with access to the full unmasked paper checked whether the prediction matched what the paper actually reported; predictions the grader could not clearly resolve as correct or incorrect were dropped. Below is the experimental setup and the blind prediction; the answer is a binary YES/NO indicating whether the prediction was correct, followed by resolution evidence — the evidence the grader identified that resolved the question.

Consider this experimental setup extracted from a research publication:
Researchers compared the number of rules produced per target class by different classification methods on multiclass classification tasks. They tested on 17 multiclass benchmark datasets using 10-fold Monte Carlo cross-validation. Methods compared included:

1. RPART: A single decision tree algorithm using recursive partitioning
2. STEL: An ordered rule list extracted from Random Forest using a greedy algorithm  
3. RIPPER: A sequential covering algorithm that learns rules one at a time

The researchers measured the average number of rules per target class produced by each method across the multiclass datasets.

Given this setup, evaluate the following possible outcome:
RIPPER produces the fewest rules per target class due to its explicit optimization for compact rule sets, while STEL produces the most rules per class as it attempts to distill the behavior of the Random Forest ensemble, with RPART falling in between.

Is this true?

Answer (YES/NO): NO